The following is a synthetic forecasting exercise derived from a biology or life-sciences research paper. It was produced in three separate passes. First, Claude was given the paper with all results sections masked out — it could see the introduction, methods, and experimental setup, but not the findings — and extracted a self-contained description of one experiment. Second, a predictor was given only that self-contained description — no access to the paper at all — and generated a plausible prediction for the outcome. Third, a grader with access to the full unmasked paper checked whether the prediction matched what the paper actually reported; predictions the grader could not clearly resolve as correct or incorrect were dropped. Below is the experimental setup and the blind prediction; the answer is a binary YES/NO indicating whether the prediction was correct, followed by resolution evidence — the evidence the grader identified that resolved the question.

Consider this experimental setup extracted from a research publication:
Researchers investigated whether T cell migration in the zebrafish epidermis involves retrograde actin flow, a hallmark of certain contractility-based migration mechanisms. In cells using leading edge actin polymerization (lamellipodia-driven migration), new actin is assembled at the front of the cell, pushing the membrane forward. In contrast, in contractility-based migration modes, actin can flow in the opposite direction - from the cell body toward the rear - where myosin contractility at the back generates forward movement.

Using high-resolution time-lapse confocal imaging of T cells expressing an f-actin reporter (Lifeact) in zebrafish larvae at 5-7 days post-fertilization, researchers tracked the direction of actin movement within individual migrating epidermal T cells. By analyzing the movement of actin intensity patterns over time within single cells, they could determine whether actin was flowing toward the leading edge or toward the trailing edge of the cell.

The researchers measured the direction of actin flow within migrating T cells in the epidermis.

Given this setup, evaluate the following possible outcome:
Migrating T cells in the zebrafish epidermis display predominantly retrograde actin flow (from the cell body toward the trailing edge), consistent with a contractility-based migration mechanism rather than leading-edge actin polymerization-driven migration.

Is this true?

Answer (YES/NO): YES